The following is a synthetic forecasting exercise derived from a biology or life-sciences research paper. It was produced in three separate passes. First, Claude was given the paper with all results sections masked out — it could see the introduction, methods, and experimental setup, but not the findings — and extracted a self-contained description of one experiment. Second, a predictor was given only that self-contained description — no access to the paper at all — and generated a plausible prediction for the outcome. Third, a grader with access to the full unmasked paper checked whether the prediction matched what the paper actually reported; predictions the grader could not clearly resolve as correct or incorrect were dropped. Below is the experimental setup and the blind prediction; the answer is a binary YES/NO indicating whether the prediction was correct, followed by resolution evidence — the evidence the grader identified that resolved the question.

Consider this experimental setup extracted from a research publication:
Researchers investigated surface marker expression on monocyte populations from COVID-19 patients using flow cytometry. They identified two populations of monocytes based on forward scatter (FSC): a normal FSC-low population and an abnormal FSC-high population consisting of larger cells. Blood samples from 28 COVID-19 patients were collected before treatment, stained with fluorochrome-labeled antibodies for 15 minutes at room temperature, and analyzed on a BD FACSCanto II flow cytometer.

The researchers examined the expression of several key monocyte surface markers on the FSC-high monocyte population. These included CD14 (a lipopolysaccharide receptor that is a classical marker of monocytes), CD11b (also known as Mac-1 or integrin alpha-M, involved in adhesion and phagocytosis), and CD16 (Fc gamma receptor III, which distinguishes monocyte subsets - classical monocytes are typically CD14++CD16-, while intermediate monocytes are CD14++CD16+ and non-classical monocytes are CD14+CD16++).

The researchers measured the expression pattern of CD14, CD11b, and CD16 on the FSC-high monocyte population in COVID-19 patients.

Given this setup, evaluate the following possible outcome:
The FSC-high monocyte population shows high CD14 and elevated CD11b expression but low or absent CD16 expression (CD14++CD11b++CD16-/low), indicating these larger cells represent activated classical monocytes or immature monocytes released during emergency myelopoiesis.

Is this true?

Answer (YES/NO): NO